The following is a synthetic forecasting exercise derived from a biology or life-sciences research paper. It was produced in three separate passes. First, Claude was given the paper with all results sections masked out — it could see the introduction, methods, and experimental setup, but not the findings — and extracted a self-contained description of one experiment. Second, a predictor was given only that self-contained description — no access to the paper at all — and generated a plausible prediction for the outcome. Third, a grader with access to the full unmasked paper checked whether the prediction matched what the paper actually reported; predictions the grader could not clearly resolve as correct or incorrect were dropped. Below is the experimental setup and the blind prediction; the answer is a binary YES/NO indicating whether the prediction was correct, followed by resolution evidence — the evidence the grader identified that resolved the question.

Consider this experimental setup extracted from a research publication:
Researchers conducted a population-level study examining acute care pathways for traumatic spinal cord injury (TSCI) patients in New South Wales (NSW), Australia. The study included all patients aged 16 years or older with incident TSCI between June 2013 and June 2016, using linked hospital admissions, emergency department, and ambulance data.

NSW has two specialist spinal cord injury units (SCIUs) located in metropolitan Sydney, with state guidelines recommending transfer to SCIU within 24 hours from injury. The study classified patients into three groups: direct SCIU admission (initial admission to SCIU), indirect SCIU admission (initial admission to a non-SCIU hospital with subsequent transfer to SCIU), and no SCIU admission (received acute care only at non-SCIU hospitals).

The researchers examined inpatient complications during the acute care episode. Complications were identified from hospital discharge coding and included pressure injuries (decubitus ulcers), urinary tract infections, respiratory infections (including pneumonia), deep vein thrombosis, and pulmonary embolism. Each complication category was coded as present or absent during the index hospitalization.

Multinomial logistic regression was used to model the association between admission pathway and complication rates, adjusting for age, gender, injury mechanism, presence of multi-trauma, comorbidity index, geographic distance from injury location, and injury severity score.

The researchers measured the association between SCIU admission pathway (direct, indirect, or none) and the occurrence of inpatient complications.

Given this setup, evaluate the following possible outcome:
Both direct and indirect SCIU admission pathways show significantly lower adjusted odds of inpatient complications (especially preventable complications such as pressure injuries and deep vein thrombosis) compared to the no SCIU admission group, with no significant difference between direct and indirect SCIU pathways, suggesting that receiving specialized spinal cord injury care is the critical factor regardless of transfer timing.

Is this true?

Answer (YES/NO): NO